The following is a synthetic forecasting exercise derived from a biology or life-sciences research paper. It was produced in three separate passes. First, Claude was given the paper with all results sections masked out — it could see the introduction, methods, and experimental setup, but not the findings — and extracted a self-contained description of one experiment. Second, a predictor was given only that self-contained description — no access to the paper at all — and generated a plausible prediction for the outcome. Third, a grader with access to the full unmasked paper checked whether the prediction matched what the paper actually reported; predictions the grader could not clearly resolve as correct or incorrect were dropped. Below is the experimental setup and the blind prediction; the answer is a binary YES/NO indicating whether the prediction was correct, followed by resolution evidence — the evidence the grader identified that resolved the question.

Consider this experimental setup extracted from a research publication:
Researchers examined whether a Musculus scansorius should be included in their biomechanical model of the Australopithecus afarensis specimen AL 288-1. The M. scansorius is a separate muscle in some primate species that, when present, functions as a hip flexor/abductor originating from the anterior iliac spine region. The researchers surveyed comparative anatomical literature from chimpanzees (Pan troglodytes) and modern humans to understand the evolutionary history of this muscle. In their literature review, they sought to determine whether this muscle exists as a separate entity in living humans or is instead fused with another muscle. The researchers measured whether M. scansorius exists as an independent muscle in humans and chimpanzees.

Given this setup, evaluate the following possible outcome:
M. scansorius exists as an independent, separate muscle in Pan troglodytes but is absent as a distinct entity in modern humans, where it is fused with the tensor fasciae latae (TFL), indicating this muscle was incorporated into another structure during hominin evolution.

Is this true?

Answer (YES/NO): NO